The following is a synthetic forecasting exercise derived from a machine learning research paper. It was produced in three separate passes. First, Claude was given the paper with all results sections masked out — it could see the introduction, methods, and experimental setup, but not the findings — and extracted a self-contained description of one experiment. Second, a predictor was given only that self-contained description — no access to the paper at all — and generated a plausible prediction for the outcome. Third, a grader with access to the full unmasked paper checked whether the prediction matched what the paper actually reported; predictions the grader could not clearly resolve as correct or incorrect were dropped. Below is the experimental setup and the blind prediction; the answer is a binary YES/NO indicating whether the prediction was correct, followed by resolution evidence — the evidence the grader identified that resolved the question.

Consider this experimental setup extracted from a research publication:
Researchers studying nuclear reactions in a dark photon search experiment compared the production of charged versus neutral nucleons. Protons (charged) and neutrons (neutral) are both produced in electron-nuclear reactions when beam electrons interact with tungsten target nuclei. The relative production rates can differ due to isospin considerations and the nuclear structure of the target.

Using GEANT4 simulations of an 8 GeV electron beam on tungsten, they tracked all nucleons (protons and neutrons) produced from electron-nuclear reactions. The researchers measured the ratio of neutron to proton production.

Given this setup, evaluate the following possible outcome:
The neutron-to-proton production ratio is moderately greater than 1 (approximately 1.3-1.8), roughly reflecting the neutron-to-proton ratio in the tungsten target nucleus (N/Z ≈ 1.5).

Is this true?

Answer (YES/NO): NO